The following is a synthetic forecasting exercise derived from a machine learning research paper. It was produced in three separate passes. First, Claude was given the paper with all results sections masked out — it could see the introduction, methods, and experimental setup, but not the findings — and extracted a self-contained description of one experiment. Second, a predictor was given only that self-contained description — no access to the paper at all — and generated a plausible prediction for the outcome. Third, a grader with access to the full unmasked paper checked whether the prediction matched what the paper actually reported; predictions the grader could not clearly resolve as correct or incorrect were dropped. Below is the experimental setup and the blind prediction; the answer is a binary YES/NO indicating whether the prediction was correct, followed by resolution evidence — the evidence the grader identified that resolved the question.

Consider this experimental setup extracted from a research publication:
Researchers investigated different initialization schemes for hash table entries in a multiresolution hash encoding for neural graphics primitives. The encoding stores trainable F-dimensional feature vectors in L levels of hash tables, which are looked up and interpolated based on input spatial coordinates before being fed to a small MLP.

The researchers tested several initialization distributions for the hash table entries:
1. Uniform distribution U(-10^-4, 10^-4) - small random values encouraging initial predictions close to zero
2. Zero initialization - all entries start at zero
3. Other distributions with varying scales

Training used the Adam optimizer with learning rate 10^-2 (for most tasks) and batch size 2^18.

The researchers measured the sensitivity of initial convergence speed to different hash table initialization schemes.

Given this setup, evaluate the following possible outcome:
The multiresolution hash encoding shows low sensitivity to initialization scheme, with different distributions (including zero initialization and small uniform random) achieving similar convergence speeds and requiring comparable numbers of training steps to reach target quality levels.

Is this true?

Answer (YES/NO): YES